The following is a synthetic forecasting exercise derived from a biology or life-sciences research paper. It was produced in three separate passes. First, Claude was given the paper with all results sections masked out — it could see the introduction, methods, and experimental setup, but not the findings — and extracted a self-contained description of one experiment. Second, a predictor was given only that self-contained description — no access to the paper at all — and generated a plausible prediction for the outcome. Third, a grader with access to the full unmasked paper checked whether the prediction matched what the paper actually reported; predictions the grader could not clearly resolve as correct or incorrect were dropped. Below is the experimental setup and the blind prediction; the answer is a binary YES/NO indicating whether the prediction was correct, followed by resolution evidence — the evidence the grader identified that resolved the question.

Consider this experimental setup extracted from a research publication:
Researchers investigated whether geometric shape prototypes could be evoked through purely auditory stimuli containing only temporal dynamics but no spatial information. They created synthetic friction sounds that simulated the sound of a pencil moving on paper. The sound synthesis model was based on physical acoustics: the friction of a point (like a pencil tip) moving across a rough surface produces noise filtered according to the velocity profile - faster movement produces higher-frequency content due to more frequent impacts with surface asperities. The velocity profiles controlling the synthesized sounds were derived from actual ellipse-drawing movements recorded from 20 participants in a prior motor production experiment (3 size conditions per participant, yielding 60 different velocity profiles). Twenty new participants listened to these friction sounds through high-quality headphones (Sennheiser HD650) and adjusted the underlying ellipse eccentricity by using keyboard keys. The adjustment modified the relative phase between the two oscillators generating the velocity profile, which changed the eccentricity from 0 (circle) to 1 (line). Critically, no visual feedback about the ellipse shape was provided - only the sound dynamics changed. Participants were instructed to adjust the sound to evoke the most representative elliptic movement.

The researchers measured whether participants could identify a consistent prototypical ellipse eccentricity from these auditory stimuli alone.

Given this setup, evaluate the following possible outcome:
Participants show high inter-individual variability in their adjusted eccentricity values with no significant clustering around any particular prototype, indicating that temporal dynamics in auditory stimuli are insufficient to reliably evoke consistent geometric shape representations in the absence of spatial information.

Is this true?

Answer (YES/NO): NO